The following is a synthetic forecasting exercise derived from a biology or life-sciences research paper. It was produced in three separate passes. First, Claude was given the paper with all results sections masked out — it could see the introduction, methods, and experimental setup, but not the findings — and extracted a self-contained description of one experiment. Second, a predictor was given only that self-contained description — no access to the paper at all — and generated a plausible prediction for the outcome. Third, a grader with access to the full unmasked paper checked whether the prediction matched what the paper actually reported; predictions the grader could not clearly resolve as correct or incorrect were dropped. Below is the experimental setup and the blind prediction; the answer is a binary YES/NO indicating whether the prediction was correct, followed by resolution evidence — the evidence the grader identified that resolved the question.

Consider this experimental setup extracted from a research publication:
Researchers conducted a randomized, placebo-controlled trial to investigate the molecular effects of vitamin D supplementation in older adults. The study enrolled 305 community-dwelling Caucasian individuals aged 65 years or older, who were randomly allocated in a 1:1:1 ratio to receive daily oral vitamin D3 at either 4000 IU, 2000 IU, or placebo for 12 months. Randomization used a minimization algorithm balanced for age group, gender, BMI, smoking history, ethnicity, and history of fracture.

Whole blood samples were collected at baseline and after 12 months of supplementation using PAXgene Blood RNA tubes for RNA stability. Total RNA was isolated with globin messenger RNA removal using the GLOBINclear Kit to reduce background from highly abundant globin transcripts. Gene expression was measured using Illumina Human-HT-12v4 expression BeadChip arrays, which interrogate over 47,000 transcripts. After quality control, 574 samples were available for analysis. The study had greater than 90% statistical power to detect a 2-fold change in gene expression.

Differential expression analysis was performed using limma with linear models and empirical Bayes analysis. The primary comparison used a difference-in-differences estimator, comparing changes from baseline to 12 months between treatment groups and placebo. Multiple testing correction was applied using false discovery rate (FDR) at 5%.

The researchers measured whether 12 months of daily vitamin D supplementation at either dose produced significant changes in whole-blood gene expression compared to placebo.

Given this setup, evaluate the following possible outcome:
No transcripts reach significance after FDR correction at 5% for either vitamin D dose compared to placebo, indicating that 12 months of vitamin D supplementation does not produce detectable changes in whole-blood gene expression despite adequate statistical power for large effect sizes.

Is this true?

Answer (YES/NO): YES